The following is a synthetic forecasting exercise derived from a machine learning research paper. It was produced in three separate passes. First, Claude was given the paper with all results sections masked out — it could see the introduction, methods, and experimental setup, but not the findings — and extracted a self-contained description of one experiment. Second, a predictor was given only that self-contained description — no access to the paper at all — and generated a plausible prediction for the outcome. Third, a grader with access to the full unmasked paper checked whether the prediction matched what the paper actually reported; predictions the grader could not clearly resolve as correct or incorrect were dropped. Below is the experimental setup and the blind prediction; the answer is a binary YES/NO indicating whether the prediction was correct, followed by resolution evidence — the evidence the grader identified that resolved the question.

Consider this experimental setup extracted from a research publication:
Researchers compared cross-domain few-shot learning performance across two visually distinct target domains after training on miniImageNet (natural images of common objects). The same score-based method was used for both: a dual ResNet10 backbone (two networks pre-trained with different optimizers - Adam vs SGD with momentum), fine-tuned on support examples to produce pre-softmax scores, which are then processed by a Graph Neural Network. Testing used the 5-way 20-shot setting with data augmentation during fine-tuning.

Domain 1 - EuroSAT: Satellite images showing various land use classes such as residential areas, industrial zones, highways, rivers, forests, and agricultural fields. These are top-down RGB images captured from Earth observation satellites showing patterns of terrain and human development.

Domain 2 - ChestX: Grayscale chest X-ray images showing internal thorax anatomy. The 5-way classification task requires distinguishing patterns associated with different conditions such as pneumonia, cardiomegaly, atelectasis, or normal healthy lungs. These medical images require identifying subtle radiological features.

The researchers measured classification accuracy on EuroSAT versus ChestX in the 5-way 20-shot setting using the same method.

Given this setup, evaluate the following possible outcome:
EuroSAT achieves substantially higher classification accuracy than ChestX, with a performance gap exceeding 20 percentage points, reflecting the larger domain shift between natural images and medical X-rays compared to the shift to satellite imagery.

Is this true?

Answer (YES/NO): YES